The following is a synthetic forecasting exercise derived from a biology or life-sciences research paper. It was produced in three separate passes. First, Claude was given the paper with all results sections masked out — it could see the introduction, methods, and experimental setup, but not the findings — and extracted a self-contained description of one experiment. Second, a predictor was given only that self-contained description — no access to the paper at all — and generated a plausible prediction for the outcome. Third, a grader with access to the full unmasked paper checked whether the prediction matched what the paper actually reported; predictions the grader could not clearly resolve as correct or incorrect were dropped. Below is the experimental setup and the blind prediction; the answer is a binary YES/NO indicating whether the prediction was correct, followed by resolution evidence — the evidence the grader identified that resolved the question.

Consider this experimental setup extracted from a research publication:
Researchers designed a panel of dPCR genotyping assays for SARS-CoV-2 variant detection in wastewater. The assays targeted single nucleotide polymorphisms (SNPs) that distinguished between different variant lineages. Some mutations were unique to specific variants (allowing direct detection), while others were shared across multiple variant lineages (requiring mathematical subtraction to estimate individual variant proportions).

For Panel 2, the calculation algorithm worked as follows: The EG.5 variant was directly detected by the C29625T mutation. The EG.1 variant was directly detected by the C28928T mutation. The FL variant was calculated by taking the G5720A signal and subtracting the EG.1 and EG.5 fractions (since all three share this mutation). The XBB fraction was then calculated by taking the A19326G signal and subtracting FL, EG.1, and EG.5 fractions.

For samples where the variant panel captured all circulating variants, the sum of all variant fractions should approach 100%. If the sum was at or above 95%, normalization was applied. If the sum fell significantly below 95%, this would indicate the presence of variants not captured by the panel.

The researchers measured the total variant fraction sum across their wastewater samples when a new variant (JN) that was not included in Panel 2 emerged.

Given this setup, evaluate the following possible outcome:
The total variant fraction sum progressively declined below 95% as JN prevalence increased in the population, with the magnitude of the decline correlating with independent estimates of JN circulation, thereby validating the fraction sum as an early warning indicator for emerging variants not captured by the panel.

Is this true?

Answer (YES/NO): YES